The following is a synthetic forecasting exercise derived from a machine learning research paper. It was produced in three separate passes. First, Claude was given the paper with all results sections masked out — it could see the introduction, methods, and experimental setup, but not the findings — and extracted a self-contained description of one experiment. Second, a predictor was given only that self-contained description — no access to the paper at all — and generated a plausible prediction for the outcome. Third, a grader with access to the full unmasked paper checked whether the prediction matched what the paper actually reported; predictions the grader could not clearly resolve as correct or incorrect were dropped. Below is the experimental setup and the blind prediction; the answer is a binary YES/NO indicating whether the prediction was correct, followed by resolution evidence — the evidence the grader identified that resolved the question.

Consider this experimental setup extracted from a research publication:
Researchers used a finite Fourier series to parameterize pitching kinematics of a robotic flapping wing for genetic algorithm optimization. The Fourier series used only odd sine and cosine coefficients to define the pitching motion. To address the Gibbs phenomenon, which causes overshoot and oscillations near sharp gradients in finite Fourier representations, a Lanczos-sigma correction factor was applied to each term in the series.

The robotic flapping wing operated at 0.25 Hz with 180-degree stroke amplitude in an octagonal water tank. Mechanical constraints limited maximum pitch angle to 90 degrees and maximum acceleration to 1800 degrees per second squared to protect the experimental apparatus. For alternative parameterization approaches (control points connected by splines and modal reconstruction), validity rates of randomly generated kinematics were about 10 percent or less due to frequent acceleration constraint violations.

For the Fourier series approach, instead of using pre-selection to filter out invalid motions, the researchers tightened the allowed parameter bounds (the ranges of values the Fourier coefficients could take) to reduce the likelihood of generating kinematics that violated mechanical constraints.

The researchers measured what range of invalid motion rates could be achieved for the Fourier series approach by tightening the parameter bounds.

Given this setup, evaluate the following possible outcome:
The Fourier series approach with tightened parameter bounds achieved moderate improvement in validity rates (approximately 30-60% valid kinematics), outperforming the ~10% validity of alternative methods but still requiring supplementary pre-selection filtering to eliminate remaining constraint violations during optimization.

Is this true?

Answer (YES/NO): NO